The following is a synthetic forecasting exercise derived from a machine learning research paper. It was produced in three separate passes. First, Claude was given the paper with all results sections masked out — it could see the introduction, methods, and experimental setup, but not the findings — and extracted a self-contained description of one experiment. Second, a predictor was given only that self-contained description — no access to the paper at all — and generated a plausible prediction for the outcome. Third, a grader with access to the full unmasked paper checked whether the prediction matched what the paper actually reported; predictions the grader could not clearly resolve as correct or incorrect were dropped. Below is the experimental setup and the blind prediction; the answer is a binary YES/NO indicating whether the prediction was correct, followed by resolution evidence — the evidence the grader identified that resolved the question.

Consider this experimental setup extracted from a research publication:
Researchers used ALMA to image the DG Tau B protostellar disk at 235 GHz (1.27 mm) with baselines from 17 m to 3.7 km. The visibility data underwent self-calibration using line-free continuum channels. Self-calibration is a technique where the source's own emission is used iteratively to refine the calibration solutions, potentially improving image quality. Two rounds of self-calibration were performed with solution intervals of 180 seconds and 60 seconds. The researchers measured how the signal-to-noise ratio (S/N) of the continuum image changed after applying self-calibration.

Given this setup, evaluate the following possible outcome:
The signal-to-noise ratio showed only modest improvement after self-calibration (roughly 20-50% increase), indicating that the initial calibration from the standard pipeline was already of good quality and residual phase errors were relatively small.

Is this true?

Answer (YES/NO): NO